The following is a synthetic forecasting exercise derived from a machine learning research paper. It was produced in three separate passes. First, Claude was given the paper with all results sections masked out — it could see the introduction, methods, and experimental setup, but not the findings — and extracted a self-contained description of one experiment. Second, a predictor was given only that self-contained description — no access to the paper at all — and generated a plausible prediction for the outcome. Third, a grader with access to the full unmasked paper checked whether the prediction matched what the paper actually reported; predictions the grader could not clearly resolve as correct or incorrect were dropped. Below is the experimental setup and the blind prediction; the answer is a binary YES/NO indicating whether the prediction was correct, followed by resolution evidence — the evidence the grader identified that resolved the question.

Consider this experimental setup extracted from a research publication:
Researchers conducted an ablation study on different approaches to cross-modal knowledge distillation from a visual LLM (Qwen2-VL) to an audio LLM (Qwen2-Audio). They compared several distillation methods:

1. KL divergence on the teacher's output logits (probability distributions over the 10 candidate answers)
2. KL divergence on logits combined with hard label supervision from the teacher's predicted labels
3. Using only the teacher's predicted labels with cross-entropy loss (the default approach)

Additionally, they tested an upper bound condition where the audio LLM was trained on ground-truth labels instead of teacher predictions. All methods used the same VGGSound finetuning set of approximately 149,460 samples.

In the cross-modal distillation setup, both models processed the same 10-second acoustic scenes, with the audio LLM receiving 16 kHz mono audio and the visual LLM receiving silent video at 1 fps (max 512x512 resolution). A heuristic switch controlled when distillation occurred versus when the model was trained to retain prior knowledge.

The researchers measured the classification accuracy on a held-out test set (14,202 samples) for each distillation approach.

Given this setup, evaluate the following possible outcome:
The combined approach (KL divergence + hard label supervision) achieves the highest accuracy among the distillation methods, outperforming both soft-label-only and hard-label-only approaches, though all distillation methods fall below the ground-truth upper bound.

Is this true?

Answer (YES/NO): NO